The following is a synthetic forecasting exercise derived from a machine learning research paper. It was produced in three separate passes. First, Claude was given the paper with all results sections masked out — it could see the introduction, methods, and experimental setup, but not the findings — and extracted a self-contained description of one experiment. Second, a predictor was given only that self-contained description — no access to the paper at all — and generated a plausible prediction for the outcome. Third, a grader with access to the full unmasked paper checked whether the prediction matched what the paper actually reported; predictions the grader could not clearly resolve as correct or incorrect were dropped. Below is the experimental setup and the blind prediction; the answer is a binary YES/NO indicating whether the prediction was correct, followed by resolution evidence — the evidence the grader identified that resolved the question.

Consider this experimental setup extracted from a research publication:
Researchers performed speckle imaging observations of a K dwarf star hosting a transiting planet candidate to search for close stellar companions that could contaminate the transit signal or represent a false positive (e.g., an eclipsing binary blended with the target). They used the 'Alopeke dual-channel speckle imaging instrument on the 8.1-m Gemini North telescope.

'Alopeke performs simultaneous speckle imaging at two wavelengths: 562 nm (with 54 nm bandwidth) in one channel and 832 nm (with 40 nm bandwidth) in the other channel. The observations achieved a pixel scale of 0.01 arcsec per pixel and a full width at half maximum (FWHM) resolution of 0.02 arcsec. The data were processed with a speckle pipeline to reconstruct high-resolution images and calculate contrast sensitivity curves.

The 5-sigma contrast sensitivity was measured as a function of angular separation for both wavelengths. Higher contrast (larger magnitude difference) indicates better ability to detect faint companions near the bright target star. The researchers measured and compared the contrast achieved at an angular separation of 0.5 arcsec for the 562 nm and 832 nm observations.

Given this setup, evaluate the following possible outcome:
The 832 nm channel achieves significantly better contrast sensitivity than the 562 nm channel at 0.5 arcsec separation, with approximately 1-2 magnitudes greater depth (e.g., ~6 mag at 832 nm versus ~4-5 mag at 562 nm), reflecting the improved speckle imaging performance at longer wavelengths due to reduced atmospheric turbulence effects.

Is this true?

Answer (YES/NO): NO